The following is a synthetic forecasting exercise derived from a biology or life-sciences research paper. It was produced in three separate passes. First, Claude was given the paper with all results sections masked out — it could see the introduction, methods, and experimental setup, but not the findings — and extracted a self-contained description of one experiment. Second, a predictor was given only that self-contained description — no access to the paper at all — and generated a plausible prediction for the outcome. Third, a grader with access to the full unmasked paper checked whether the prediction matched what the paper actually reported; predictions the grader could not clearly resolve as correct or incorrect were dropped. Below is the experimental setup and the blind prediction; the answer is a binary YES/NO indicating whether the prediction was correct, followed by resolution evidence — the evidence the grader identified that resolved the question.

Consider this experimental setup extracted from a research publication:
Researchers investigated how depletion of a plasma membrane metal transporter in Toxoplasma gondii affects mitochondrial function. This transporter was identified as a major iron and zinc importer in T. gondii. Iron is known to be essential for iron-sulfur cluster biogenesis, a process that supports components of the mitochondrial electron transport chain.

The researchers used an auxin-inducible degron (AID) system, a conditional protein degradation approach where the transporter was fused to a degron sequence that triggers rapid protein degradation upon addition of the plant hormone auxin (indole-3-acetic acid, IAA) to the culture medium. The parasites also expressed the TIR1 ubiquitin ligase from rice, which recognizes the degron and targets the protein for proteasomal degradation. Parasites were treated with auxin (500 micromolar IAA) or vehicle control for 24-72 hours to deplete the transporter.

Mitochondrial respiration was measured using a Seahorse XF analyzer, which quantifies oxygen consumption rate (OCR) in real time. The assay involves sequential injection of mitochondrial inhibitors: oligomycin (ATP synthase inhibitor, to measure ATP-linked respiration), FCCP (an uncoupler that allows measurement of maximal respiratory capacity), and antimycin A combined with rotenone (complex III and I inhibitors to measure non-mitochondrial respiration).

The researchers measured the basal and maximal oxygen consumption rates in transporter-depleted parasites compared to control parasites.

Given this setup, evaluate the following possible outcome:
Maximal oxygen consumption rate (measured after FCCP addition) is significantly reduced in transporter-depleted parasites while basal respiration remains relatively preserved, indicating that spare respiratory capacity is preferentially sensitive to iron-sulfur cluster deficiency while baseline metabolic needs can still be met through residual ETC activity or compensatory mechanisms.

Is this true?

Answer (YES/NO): NO